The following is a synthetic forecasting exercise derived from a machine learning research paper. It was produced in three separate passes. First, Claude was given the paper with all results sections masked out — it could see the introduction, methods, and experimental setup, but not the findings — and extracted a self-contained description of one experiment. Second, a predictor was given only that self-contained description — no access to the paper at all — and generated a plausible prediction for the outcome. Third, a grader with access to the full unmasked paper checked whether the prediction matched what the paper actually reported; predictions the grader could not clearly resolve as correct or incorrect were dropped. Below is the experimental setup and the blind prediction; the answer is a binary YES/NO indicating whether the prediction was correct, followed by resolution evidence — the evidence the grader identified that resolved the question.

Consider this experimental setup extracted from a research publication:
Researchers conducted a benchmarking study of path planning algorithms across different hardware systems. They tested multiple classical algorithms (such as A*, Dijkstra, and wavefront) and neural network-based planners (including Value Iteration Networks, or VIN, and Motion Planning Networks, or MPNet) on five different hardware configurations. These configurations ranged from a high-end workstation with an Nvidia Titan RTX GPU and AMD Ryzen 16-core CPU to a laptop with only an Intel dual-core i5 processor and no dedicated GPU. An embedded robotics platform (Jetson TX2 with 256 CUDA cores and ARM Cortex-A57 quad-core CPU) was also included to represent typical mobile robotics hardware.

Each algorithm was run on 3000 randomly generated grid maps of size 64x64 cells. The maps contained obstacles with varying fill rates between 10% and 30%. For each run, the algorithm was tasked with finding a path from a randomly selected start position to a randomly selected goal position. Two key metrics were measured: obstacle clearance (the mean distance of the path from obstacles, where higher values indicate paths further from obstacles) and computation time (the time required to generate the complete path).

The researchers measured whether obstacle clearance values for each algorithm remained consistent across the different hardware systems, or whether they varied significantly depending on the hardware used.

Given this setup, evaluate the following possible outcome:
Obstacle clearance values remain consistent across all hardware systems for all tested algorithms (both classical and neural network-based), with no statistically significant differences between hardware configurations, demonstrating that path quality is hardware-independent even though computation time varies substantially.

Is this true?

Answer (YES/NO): YES